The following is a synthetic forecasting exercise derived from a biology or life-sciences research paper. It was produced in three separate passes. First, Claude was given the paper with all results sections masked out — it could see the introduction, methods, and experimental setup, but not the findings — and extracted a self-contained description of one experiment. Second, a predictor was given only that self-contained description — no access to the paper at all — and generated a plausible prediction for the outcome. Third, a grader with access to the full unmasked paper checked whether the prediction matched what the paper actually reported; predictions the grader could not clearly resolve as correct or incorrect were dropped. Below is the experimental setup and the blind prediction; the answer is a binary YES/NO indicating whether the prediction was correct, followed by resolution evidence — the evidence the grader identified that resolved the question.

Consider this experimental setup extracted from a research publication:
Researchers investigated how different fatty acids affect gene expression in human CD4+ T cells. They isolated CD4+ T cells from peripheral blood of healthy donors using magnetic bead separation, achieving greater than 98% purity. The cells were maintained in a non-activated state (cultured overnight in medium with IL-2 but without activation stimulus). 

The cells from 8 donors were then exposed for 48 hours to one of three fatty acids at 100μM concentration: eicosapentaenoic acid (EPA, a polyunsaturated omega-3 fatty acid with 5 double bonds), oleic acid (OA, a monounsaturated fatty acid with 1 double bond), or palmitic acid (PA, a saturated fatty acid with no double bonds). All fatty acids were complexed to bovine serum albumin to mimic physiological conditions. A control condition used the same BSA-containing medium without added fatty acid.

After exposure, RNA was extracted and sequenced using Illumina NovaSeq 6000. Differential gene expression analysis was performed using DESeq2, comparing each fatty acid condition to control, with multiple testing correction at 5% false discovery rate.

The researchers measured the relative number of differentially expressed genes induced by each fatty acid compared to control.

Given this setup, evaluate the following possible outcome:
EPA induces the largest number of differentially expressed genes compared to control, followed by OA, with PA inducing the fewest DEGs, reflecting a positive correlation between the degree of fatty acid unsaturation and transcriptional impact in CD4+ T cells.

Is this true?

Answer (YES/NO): YES